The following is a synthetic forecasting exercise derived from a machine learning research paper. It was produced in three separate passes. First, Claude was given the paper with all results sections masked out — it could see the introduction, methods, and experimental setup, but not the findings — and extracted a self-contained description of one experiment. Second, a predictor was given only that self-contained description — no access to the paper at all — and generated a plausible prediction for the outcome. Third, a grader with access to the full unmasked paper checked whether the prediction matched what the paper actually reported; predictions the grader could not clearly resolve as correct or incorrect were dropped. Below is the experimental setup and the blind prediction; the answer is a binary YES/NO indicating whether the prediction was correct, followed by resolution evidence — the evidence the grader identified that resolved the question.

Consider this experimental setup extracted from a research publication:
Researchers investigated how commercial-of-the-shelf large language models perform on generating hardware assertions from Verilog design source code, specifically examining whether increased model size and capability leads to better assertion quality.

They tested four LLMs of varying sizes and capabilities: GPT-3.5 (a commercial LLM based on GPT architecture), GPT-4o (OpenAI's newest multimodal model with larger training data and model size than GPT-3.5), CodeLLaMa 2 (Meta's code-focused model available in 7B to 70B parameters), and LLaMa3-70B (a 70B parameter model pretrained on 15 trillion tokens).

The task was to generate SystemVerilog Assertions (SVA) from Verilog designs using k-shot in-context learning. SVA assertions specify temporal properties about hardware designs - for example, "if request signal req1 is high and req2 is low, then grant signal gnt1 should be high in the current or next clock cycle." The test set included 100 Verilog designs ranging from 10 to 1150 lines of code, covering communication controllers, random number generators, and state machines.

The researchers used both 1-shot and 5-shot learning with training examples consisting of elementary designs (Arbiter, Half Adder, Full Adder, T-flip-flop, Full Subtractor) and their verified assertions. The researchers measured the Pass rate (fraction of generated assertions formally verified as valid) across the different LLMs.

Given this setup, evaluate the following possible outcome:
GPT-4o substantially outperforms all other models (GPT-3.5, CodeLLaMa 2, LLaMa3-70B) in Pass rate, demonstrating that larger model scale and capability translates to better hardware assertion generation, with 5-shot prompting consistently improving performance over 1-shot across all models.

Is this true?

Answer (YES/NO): NO